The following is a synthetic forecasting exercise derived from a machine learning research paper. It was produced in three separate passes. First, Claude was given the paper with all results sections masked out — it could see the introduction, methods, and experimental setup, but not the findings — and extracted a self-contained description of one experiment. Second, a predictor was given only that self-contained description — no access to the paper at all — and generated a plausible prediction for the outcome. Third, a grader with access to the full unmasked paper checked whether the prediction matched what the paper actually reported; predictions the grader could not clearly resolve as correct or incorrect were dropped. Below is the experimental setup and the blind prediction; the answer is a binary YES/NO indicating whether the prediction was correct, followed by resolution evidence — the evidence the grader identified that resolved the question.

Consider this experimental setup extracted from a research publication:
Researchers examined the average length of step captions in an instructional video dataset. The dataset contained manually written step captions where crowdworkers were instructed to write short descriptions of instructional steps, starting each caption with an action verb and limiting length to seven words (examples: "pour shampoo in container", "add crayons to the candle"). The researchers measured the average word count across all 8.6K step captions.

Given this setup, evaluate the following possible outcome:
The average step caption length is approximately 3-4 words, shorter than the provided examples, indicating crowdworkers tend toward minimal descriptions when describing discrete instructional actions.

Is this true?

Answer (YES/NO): NO